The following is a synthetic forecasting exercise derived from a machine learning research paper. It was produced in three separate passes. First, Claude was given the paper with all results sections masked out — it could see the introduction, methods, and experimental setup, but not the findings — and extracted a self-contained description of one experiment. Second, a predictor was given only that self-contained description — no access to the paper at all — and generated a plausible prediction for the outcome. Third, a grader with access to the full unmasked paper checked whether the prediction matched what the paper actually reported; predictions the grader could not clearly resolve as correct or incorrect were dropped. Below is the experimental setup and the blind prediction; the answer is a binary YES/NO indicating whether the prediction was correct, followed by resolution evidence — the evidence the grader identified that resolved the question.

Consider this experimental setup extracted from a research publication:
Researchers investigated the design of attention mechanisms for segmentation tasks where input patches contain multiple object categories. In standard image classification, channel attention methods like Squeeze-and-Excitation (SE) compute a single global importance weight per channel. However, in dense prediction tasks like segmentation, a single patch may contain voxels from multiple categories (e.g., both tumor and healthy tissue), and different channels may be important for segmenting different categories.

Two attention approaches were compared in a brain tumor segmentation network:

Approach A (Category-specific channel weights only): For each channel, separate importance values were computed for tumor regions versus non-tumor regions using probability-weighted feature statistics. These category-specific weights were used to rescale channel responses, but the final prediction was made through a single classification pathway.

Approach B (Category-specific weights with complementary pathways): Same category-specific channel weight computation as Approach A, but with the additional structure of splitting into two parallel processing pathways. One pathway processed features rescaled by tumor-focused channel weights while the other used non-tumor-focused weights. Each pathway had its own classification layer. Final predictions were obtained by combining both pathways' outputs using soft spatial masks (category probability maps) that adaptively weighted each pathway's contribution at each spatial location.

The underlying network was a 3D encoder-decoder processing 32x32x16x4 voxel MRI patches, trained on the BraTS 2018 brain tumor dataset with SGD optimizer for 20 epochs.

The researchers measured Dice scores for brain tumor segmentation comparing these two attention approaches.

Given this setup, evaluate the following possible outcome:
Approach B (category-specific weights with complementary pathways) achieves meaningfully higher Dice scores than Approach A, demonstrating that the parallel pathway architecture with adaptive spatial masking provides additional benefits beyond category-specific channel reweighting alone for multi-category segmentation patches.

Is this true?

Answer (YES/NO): YES